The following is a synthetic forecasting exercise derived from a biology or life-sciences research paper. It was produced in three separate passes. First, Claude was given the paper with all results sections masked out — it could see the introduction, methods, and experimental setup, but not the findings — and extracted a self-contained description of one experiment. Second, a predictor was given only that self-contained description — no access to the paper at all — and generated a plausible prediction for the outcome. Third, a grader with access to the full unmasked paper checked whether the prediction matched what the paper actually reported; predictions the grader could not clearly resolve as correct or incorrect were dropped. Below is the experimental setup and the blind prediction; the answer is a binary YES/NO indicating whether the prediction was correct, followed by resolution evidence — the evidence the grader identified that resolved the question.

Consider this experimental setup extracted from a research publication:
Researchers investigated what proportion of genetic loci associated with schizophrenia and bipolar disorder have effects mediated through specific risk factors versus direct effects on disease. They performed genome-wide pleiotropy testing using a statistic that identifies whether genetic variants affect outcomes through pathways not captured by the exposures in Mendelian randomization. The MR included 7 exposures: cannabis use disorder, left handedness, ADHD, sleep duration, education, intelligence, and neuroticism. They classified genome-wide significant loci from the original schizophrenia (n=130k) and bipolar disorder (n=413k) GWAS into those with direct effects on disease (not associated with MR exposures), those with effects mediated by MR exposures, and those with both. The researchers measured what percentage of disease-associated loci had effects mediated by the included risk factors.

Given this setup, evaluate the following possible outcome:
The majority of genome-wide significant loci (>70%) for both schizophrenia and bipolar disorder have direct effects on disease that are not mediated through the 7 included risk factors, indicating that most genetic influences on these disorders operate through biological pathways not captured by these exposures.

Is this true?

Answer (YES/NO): NO